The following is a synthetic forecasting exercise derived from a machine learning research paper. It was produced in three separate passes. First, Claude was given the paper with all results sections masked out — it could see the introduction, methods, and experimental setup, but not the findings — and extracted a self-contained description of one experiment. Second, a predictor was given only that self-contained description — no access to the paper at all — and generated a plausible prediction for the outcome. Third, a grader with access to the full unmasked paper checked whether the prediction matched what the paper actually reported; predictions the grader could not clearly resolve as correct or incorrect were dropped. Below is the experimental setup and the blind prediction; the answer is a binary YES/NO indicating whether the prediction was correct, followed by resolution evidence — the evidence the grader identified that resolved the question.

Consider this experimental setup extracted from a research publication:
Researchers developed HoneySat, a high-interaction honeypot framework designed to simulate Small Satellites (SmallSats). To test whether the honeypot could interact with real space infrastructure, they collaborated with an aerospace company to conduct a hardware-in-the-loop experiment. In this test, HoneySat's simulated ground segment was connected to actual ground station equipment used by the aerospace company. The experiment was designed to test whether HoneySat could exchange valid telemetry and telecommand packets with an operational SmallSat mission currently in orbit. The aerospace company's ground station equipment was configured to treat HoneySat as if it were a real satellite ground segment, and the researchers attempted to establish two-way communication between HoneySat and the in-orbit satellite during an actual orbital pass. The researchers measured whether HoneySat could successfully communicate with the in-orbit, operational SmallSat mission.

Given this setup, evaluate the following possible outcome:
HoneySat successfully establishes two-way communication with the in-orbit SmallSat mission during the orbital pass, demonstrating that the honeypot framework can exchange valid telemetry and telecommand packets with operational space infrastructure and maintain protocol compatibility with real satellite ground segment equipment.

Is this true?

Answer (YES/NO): YES